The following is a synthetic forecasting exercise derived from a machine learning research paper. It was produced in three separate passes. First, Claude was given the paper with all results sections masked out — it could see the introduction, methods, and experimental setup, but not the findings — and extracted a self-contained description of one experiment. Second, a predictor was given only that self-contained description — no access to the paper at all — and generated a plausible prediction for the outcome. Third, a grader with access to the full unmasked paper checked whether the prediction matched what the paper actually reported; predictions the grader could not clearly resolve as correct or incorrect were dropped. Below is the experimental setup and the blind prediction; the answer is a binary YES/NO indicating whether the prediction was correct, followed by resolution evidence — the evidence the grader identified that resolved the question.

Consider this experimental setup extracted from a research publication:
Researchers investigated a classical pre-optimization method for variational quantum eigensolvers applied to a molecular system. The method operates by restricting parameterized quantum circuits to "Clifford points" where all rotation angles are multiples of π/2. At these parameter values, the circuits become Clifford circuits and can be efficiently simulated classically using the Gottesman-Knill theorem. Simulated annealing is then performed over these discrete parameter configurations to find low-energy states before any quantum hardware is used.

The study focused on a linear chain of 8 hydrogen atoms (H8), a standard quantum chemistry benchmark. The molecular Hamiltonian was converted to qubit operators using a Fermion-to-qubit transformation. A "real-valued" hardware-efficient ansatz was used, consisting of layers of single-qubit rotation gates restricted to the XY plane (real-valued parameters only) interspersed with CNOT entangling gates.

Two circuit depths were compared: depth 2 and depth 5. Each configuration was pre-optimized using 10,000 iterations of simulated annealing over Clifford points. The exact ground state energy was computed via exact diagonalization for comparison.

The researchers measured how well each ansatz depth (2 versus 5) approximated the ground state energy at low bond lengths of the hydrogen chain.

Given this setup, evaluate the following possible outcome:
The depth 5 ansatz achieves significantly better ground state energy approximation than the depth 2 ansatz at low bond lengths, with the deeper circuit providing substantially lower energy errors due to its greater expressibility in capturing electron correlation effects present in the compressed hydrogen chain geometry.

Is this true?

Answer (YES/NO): NO